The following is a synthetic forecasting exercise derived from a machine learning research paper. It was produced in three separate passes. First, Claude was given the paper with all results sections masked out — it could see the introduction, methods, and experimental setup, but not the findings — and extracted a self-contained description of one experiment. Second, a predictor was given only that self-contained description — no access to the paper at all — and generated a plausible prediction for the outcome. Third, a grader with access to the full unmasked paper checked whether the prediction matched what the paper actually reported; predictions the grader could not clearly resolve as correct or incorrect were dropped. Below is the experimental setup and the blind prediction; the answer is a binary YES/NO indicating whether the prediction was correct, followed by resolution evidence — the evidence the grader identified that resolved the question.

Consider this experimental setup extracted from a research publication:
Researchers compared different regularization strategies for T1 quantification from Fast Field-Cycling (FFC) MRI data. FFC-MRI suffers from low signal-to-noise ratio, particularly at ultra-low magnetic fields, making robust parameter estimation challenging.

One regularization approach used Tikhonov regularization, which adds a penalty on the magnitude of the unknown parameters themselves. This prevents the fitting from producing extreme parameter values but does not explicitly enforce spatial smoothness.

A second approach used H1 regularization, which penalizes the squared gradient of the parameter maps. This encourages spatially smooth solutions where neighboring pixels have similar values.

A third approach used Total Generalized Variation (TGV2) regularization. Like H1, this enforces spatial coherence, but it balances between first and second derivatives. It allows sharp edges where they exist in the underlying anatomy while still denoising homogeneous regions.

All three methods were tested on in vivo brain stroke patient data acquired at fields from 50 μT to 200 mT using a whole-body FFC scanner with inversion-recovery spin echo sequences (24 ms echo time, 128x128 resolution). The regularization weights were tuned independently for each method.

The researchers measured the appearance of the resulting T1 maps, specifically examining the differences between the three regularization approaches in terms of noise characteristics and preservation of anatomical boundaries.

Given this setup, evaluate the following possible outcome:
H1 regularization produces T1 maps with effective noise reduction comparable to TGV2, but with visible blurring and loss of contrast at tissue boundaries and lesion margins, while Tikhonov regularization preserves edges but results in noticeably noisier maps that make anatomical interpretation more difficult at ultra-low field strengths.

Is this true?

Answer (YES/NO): NO